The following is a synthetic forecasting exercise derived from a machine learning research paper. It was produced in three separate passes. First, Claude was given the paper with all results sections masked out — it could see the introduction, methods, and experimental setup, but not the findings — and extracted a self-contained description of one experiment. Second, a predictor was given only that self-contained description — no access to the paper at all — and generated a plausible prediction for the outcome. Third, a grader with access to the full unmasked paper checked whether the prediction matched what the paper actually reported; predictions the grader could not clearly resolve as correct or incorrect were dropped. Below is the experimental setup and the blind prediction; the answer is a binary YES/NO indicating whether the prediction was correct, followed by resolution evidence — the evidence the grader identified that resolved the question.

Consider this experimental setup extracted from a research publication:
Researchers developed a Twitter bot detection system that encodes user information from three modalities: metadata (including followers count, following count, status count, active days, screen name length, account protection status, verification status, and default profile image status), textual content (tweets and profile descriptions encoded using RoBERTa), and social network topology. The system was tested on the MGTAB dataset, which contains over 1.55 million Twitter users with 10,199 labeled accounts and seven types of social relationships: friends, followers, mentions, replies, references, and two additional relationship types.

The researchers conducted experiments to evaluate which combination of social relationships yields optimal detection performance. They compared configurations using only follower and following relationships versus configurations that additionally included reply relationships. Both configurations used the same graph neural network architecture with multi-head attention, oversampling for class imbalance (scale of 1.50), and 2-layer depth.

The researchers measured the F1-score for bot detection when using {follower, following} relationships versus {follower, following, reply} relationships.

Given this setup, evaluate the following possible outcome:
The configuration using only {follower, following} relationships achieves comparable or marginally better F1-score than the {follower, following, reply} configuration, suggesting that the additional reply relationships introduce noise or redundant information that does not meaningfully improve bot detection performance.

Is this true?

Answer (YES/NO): NO